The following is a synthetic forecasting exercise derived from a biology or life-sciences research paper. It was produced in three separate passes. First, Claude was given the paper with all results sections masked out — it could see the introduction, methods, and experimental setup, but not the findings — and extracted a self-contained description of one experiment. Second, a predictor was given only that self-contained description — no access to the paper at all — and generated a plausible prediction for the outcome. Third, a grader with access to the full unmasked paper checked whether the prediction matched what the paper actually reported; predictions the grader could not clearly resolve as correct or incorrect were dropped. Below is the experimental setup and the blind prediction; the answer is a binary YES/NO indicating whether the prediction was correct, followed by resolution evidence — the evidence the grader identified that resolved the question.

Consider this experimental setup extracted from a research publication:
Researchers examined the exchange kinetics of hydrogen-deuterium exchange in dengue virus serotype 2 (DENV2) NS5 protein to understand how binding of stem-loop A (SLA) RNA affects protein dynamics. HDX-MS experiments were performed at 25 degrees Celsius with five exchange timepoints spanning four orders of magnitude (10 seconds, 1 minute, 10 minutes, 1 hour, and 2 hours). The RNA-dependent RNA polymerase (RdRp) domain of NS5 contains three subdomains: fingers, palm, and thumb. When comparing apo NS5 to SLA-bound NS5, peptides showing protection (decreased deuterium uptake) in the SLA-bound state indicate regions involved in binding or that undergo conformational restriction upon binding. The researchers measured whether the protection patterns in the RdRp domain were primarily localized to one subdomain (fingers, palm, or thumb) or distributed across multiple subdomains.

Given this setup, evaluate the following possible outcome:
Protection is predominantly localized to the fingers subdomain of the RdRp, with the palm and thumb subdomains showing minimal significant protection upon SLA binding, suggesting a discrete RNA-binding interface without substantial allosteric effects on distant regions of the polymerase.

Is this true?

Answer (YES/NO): NO